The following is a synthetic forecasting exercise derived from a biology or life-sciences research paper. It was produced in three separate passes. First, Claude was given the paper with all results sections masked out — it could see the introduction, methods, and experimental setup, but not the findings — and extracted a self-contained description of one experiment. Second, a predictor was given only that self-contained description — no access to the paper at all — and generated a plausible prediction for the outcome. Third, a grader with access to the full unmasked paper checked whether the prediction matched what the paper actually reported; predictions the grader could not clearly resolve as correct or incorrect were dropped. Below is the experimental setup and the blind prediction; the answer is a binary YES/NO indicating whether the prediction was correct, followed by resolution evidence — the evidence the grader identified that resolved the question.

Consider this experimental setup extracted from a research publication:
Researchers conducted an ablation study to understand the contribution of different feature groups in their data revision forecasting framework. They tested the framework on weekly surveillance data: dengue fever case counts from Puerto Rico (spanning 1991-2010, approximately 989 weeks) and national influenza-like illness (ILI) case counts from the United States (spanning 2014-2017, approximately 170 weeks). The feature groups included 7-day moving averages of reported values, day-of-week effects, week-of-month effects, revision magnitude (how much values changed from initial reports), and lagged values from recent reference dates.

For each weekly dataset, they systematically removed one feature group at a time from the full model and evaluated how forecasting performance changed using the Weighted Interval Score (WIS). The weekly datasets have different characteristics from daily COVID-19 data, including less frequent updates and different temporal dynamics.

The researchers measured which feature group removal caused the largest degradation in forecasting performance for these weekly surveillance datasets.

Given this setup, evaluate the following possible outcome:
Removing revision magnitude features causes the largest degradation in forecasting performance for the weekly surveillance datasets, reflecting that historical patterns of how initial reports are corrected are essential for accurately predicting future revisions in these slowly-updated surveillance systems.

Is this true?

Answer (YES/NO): NO